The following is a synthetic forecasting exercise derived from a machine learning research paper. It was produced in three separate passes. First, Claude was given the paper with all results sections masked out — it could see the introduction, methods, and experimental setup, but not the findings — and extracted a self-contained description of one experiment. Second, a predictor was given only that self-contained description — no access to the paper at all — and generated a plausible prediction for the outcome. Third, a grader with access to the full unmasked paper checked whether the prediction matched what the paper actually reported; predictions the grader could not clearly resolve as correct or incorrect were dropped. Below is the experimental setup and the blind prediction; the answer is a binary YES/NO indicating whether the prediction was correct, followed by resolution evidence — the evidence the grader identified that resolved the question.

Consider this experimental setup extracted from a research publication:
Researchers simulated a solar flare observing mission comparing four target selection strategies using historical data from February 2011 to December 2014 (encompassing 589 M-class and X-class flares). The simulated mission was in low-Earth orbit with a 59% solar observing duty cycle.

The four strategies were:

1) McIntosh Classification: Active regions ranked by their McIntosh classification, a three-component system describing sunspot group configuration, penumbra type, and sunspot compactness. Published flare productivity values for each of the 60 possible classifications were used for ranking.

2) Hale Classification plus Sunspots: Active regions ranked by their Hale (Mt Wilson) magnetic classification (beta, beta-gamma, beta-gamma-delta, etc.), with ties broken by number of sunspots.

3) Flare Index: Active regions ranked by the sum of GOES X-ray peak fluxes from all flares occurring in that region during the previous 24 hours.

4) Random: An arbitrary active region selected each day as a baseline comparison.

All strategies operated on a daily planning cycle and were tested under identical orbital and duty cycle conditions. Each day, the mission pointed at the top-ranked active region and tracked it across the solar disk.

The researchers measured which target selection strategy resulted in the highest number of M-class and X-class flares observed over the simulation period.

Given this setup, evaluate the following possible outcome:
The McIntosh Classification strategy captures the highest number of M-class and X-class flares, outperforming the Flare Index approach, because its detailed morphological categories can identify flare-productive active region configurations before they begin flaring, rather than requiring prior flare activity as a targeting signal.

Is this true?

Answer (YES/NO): NO